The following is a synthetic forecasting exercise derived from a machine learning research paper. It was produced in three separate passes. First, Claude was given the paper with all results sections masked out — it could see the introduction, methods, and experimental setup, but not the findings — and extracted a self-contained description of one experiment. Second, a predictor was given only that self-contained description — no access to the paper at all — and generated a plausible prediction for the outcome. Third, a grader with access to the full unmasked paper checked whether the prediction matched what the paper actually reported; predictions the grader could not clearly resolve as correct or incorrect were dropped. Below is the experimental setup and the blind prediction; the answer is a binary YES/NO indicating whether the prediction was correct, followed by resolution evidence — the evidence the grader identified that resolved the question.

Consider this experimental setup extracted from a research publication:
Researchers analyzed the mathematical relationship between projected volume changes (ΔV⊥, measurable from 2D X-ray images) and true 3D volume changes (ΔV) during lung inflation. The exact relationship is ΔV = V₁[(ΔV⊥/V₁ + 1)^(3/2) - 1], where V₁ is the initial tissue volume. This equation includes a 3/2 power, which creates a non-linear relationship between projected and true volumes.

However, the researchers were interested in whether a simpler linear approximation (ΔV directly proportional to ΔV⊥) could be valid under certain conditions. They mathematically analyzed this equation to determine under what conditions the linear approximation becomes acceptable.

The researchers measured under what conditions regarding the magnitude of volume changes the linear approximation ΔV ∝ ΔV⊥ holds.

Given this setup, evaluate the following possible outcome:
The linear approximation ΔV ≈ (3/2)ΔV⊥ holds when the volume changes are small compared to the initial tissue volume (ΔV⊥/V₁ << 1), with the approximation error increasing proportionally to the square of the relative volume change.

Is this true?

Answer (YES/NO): NO